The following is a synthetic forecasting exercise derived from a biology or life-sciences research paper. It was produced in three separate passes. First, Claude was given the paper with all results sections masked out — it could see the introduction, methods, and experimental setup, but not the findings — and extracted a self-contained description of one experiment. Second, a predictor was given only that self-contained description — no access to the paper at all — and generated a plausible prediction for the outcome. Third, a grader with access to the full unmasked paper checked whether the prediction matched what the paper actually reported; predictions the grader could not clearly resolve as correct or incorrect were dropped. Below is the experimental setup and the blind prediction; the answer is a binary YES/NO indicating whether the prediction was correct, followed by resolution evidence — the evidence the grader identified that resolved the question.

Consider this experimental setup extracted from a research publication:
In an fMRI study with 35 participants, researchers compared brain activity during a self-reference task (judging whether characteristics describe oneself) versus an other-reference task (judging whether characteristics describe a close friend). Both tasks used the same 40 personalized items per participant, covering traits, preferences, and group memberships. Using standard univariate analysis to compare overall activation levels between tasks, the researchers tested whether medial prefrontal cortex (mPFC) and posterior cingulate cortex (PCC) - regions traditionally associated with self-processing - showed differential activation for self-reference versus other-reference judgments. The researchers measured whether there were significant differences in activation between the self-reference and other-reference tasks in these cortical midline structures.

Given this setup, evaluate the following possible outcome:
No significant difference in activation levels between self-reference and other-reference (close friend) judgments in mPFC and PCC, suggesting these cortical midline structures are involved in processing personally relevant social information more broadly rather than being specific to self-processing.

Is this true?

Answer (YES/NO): YES